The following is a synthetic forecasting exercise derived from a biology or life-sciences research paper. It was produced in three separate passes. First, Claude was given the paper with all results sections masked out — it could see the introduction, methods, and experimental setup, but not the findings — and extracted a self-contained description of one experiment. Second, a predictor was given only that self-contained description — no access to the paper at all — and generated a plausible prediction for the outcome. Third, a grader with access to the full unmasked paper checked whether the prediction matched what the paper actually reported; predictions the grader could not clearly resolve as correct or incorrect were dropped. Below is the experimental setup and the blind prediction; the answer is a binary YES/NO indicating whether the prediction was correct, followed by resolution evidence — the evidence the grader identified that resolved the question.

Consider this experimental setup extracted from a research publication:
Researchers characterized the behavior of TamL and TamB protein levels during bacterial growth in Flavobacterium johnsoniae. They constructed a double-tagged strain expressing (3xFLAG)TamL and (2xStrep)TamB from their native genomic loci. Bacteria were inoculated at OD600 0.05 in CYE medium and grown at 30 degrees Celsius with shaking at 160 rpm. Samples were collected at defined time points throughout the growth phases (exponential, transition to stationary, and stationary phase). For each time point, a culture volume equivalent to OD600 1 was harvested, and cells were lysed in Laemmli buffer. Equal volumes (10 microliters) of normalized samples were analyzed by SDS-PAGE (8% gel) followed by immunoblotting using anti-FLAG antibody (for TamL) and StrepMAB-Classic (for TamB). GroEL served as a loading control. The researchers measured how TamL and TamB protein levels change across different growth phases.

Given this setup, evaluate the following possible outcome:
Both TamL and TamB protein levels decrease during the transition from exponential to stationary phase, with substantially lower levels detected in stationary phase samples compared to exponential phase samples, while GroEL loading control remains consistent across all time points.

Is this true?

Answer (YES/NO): NO